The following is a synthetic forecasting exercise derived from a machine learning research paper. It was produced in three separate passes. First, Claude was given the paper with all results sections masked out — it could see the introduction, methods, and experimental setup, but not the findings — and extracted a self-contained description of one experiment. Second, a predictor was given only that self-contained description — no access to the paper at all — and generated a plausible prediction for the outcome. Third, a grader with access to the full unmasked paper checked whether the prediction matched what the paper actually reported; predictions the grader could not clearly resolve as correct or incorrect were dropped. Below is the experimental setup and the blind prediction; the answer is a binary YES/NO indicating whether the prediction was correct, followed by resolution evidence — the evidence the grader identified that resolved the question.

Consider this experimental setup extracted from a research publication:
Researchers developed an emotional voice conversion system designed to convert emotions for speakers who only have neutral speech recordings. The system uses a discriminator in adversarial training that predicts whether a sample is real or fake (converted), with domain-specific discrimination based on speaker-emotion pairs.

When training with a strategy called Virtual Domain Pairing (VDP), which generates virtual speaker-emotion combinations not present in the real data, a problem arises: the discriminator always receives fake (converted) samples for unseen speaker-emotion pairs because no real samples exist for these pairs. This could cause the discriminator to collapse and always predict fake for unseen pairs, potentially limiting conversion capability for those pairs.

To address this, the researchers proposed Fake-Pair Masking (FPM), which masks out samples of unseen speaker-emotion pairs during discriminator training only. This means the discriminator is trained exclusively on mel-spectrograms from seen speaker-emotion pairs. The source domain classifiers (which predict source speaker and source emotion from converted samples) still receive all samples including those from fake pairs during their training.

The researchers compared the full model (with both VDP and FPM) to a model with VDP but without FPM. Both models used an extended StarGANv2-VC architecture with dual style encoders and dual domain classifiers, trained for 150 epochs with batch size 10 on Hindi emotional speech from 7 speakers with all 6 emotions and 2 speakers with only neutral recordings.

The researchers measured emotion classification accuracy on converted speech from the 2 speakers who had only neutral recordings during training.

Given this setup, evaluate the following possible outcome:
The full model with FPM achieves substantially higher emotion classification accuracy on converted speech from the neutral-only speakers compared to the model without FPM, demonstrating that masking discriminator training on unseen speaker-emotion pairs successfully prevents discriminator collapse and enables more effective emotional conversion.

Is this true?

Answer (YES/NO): YES